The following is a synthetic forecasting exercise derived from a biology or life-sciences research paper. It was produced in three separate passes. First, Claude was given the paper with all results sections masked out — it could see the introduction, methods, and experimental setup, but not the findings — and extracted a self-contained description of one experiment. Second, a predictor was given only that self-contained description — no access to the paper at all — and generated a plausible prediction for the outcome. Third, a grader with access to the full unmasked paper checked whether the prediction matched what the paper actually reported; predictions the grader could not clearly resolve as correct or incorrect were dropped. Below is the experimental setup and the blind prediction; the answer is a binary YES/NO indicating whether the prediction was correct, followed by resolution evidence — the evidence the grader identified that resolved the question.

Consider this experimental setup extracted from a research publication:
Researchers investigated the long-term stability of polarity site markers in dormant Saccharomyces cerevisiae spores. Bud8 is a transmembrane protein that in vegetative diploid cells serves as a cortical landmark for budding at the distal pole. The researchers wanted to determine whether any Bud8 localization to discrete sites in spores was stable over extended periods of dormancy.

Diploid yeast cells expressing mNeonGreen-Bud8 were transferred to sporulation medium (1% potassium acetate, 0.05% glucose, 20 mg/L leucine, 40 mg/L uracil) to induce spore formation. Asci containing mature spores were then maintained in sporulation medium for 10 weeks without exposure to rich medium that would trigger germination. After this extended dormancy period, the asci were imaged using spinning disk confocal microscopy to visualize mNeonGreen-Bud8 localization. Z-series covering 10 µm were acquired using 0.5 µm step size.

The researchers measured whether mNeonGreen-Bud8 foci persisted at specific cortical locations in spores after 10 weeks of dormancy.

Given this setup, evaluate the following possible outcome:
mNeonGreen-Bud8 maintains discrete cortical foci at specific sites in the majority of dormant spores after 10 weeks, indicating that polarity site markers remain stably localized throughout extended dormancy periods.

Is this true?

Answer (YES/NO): YES